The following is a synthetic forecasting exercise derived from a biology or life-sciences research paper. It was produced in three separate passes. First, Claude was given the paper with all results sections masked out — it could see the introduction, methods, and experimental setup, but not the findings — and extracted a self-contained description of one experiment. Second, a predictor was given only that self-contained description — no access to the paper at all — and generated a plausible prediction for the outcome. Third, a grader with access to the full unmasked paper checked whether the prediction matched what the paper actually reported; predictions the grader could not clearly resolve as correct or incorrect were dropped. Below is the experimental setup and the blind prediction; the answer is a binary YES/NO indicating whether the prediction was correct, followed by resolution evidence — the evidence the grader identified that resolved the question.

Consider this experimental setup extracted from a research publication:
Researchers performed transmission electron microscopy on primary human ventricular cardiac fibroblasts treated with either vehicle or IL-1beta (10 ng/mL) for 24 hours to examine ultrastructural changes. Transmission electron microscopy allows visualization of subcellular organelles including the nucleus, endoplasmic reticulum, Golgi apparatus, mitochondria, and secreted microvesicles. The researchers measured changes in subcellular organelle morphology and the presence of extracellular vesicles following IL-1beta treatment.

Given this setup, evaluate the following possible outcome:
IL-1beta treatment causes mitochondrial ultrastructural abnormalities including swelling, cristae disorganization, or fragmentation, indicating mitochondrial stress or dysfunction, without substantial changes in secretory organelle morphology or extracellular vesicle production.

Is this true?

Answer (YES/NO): NO